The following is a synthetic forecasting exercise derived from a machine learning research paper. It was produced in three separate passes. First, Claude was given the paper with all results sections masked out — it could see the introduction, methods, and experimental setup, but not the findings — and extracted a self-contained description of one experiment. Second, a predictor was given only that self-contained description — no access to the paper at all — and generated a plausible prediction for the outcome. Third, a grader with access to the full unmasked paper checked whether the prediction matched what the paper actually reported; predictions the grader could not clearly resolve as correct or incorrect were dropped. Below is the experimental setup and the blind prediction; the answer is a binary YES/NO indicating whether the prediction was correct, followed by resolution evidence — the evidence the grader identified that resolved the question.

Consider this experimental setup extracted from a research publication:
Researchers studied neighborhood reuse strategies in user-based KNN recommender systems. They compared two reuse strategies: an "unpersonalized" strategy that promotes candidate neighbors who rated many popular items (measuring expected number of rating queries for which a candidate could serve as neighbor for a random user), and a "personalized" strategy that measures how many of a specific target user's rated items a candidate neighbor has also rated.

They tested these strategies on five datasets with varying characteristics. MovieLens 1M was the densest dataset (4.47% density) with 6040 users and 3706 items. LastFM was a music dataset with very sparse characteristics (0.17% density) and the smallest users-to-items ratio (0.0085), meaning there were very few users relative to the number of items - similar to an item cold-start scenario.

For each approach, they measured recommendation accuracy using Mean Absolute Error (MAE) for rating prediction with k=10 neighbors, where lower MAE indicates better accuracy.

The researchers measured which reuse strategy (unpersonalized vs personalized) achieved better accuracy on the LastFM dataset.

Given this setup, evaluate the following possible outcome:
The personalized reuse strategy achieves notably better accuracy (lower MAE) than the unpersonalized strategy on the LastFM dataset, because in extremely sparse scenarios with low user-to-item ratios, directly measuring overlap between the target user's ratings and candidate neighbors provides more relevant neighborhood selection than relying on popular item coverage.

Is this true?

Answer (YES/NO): NO